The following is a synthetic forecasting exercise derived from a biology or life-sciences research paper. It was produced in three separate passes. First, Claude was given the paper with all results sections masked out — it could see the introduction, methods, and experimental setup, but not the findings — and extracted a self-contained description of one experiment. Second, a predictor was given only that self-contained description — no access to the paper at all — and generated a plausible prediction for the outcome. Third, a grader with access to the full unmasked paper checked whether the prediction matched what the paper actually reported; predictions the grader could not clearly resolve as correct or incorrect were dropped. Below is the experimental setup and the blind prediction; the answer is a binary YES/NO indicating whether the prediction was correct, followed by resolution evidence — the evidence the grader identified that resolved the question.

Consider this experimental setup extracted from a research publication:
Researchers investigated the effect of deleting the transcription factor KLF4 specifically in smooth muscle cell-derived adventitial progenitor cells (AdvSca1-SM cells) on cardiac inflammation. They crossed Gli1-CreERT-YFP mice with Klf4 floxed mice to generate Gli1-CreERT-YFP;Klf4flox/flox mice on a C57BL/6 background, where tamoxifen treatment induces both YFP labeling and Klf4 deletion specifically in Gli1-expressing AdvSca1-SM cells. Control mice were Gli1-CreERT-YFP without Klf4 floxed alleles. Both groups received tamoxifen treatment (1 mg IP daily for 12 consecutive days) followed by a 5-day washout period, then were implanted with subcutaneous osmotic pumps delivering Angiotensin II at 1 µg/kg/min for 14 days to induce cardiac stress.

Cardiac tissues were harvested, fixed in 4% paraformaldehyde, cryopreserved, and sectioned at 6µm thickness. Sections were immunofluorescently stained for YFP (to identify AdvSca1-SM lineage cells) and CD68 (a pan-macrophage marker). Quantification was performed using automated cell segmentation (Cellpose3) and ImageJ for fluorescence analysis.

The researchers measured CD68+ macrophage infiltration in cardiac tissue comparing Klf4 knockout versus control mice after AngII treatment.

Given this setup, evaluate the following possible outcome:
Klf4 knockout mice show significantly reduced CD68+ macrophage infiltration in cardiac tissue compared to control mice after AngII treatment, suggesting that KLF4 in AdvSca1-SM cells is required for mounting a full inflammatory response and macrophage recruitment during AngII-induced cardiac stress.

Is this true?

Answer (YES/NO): YES